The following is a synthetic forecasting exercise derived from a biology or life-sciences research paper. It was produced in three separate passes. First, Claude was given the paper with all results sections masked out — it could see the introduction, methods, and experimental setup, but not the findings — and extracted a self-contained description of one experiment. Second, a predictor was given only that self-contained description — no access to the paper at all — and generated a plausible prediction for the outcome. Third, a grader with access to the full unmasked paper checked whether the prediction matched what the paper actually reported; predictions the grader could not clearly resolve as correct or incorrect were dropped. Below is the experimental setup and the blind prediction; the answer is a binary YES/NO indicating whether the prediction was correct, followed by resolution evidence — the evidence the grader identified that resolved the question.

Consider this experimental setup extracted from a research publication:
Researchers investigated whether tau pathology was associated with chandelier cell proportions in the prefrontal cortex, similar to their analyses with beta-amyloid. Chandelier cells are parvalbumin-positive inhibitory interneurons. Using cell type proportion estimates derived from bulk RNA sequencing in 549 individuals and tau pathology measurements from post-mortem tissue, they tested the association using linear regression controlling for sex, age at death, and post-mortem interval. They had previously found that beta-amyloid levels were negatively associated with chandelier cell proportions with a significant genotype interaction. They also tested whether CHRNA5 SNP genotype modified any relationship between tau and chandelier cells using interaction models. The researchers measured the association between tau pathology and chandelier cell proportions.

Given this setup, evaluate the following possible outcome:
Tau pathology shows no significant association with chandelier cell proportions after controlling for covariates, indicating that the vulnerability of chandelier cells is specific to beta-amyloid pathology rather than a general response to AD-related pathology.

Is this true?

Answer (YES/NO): YES